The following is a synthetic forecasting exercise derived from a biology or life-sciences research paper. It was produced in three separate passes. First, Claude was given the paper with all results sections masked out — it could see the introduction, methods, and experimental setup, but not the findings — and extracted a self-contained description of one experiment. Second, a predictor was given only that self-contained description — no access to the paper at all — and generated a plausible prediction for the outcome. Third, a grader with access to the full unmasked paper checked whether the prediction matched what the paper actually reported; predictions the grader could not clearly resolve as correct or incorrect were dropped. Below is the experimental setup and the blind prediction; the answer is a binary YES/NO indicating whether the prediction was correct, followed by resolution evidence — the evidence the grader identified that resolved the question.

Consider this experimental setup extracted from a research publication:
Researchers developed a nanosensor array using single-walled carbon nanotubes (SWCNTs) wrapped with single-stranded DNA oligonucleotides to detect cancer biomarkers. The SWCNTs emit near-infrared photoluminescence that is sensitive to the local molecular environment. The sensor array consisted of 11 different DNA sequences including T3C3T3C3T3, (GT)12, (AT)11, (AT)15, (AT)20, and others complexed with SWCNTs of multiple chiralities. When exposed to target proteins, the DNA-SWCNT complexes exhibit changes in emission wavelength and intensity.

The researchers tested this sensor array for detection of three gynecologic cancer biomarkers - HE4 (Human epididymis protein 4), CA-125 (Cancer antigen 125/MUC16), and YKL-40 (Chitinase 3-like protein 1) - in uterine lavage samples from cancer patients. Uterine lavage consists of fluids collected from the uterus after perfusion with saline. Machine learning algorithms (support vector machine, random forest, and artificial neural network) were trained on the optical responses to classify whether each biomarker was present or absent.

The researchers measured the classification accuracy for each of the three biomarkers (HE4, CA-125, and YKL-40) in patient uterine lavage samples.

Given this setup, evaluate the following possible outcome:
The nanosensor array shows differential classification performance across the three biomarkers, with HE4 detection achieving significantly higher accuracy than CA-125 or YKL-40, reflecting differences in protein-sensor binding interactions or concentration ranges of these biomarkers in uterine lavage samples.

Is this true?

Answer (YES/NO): NO